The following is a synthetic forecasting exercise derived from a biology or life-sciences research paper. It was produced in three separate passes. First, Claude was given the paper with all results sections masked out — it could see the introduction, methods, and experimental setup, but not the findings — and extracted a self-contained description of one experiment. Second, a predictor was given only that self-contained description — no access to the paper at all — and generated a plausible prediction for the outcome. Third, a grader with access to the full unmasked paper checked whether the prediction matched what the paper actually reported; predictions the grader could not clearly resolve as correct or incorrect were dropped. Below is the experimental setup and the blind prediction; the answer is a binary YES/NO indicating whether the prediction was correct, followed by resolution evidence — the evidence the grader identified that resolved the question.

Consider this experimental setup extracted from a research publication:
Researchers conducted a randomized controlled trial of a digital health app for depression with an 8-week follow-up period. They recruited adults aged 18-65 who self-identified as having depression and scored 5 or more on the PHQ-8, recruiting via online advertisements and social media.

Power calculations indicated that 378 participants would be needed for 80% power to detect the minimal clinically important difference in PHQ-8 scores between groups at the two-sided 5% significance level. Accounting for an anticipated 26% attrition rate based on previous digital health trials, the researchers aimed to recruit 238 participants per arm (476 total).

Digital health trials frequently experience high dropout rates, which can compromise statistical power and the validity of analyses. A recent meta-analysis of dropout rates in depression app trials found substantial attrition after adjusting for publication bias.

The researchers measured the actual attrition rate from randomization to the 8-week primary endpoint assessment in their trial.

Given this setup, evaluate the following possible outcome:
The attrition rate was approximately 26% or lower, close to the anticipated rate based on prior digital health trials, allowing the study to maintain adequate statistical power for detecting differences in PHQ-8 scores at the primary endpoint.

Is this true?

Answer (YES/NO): NO